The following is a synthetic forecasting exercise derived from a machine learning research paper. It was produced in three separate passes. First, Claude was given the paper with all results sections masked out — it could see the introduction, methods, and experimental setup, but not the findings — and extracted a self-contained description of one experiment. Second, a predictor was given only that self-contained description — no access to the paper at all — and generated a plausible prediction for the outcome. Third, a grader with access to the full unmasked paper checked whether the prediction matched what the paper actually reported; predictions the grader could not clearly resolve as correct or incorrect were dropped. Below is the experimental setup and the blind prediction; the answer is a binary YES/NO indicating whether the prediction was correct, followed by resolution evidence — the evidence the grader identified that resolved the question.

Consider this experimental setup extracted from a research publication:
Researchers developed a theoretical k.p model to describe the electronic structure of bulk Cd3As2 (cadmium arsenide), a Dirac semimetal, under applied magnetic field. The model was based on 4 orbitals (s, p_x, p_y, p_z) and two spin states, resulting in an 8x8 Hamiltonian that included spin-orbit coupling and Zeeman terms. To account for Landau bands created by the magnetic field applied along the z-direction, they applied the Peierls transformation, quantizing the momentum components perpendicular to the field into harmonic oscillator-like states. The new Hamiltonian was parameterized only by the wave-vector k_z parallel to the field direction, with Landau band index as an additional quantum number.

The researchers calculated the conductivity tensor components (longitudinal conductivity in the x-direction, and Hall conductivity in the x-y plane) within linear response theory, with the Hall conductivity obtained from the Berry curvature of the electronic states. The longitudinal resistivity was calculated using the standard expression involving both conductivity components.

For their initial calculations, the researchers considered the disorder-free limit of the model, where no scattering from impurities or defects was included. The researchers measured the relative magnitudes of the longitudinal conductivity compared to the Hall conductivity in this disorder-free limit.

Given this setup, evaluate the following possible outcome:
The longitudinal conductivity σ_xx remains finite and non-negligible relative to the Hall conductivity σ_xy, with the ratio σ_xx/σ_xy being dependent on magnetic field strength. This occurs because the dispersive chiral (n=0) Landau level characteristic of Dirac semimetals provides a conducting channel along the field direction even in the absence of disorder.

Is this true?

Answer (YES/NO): NO